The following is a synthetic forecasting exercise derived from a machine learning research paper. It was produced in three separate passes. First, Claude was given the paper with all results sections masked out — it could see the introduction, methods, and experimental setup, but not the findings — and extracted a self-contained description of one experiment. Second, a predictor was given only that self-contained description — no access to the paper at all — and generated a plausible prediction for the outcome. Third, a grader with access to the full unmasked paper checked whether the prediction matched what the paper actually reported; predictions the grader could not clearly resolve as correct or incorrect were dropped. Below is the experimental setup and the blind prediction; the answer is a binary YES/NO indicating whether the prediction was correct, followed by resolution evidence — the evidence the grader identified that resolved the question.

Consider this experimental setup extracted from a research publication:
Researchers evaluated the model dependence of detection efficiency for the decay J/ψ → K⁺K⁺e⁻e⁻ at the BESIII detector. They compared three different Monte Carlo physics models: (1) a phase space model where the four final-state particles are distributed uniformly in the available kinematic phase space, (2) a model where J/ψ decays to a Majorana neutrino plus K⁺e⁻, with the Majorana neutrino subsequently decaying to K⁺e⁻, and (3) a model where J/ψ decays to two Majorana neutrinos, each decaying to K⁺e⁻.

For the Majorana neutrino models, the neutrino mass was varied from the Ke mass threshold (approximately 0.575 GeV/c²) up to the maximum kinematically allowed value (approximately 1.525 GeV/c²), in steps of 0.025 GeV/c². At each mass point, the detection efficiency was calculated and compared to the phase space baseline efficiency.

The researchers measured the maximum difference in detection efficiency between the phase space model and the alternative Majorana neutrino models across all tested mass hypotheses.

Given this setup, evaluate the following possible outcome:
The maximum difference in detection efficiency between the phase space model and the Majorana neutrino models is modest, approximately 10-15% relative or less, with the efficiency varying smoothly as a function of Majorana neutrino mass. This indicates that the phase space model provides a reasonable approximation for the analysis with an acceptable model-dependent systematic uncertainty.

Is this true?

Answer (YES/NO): NO